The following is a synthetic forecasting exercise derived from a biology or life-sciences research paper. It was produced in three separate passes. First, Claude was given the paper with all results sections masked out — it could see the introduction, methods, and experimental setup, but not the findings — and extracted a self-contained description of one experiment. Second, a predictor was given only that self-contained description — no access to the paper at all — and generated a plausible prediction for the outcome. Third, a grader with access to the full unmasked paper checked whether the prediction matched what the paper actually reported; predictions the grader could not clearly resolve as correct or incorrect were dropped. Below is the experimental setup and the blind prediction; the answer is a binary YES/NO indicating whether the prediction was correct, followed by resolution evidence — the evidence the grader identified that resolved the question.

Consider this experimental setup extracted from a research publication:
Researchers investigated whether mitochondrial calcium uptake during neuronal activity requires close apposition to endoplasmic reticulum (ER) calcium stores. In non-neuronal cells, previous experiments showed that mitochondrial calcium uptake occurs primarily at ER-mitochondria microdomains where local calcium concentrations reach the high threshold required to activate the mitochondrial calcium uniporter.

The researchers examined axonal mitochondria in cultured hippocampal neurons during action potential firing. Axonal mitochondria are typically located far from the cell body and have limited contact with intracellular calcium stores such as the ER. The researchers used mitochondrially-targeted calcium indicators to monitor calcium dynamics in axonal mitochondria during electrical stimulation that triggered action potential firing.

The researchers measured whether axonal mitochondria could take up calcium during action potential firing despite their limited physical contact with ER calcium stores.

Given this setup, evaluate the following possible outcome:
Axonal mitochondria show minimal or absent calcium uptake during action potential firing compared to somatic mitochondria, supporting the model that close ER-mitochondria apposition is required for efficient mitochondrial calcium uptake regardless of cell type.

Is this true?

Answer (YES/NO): NO